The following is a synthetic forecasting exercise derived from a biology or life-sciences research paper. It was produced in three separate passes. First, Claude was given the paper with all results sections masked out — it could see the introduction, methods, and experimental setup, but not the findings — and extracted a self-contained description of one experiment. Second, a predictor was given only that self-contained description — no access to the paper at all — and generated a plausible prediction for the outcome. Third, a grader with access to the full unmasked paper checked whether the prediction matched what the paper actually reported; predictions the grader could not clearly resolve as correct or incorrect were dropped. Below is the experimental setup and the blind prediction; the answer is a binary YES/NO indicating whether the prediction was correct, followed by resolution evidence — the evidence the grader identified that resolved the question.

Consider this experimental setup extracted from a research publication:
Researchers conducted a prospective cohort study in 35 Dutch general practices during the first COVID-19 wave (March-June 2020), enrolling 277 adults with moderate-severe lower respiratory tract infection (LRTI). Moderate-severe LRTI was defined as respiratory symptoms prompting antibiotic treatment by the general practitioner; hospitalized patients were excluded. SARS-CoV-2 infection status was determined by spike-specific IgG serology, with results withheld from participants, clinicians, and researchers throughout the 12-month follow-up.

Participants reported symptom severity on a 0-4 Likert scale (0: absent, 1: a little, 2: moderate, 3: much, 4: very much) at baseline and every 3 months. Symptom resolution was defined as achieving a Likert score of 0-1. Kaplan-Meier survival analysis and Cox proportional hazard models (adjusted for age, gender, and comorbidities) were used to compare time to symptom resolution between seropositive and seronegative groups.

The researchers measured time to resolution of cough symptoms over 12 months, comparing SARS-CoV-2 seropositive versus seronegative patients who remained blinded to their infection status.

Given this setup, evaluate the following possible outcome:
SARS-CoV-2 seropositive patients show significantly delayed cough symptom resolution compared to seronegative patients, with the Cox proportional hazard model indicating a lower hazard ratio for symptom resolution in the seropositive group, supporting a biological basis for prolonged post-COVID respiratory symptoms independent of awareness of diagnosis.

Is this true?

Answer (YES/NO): NO